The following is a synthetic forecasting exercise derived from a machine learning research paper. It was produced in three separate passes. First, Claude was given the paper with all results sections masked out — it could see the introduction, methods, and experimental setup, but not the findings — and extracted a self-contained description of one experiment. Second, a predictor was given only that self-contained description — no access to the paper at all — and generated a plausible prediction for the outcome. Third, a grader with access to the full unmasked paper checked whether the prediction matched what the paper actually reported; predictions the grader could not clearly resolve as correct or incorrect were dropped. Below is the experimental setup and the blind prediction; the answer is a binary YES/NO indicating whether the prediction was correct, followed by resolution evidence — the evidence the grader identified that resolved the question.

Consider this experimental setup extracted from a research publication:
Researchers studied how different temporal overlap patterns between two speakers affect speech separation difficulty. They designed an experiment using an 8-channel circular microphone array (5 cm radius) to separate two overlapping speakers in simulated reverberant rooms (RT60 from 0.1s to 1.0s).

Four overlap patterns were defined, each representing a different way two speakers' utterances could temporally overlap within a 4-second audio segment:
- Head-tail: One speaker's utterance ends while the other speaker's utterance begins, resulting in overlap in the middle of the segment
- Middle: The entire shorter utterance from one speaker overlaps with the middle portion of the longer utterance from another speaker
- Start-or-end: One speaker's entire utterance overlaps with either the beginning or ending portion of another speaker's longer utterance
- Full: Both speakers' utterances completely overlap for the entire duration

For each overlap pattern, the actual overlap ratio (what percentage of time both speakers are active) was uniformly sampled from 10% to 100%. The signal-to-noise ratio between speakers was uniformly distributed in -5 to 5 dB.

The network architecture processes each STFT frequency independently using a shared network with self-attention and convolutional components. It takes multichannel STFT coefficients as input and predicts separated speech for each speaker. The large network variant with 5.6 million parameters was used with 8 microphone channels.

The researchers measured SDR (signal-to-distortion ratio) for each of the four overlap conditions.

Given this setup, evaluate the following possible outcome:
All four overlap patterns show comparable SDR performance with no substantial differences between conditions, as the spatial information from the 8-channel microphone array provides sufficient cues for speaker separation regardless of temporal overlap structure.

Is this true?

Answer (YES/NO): NO